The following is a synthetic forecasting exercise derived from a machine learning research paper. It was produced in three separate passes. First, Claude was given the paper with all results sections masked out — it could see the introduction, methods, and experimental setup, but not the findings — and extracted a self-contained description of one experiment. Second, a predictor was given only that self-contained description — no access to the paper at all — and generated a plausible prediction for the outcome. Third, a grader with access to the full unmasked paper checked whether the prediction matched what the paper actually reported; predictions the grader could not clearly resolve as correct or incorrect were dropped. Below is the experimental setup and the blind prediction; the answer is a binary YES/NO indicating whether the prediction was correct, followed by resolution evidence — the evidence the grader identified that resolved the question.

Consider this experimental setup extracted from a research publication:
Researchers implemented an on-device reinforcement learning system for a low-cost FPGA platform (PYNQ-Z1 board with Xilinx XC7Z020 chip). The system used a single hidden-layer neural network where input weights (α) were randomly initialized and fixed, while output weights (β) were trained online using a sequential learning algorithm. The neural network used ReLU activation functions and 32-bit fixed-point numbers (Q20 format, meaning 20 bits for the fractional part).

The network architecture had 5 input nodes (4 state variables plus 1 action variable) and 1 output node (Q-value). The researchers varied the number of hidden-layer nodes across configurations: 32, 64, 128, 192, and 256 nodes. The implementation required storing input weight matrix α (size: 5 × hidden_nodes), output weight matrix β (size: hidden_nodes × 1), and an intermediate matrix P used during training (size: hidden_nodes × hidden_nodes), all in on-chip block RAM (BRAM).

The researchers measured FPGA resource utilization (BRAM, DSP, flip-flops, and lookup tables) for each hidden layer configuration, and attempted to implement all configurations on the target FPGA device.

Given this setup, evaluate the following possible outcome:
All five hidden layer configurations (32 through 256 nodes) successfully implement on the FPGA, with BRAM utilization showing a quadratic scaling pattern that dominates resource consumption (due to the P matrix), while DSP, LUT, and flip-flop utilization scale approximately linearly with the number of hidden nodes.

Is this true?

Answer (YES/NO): NO